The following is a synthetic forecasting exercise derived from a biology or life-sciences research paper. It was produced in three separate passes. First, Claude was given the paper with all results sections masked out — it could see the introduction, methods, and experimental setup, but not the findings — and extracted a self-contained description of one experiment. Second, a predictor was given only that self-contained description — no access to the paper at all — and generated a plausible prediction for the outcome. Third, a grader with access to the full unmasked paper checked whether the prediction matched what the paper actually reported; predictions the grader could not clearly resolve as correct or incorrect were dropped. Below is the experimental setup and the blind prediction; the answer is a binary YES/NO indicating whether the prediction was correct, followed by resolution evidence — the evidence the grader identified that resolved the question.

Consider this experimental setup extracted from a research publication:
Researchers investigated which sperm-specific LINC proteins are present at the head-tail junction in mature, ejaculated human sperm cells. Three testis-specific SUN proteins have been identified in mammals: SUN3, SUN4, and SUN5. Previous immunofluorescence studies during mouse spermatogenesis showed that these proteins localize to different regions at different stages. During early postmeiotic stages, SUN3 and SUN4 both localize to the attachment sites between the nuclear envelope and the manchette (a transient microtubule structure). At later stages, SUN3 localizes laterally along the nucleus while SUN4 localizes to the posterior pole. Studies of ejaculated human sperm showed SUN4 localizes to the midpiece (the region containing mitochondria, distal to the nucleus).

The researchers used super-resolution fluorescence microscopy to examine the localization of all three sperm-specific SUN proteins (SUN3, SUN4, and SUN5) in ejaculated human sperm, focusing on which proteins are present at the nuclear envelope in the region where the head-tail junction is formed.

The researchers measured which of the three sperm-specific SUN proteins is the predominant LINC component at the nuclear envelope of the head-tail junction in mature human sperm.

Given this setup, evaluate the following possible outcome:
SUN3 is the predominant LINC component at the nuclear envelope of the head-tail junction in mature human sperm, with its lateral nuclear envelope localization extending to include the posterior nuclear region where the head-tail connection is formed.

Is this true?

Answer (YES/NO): NO